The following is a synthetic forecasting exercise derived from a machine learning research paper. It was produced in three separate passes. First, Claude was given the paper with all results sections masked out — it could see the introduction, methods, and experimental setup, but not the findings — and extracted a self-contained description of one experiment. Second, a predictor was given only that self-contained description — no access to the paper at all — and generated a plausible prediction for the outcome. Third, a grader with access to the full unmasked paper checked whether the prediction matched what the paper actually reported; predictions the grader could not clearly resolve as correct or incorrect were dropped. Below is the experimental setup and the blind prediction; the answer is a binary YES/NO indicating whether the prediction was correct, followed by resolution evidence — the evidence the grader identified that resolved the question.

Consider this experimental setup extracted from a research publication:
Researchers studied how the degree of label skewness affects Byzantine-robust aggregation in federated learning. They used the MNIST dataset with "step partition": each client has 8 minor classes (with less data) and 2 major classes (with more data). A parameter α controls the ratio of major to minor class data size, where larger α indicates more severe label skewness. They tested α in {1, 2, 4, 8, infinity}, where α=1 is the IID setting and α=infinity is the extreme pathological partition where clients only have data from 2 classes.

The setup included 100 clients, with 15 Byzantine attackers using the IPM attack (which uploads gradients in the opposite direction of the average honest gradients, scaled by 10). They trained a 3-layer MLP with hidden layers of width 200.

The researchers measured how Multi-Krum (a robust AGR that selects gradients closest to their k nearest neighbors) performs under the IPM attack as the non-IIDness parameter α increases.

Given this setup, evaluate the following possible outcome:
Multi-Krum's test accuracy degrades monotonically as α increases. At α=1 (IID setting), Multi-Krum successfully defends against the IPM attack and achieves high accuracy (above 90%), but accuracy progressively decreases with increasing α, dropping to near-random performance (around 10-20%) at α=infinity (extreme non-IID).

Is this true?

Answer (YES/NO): NO